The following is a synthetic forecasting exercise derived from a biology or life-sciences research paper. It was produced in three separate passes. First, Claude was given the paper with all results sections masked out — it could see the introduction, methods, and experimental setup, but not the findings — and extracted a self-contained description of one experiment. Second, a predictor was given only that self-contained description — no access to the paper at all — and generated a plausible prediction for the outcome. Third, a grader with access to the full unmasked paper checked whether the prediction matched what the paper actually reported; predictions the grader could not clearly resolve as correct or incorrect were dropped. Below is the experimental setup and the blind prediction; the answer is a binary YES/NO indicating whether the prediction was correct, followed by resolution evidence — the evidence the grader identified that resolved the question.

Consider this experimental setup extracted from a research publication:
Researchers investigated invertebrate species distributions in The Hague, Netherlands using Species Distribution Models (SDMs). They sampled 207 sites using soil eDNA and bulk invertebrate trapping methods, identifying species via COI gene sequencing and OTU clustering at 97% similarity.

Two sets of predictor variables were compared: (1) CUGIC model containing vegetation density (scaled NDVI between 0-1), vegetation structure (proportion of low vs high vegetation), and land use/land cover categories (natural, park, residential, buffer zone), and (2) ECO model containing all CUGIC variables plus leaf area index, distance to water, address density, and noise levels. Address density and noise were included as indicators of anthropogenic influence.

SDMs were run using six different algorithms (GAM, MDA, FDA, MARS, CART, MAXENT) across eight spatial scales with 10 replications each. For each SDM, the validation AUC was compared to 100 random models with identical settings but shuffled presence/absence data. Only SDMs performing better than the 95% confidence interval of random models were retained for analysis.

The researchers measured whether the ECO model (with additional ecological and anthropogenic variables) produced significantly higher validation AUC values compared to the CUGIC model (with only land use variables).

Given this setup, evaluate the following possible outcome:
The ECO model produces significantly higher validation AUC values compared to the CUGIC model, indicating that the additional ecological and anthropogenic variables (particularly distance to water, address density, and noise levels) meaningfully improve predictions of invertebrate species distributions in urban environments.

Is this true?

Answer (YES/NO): NO